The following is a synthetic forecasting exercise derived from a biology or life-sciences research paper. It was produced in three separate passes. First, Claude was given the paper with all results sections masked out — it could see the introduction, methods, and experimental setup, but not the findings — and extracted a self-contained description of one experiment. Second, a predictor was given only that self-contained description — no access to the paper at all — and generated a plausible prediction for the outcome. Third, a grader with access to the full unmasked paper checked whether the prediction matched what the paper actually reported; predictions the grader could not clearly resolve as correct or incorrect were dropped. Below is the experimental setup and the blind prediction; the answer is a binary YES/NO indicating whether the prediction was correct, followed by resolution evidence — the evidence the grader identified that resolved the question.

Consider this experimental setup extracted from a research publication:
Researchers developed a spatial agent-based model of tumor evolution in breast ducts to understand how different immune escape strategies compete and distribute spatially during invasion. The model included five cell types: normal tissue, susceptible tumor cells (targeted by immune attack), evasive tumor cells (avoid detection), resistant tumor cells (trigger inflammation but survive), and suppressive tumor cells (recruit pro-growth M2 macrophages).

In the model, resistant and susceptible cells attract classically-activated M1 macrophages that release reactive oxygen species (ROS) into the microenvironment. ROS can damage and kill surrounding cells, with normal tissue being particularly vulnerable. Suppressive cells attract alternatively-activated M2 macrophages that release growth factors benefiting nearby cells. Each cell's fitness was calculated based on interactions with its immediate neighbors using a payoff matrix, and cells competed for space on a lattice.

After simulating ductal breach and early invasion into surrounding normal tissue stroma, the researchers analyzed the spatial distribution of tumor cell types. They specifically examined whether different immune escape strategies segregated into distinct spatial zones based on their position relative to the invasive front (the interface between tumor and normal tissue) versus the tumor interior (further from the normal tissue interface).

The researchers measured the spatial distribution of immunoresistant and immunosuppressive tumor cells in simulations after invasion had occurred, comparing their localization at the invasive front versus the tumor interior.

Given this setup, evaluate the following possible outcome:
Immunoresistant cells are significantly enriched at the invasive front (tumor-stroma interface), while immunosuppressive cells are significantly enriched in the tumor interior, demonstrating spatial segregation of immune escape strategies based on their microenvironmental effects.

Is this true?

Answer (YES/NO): YES